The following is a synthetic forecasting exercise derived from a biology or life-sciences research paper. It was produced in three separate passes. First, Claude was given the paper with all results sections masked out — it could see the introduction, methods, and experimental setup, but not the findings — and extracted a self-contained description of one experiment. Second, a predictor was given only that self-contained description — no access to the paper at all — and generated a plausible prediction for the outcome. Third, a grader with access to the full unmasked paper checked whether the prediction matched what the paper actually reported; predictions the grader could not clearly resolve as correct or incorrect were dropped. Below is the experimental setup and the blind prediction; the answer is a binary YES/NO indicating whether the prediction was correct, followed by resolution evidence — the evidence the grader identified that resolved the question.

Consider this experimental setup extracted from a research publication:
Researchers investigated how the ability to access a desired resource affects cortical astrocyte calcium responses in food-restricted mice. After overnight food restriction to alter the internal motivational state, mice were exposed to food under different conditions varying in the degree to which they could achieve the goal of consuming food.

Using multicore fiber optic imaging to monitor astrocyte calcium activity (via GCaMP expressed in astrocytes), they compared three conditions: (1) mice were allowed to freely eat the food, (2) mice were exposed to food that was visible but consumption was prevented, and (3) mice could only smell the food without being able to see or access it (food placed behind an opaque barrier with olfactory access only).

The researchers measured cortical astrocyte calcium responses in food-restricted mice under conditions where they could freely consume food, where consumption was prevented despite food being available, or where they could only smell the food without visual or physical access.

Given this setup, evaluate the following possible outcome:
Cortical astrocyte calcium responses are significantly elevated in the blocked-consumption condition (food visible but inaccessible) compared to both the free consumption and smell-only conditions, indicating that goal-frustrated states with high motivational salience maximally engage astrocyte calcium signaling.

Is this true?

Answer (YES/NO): NO